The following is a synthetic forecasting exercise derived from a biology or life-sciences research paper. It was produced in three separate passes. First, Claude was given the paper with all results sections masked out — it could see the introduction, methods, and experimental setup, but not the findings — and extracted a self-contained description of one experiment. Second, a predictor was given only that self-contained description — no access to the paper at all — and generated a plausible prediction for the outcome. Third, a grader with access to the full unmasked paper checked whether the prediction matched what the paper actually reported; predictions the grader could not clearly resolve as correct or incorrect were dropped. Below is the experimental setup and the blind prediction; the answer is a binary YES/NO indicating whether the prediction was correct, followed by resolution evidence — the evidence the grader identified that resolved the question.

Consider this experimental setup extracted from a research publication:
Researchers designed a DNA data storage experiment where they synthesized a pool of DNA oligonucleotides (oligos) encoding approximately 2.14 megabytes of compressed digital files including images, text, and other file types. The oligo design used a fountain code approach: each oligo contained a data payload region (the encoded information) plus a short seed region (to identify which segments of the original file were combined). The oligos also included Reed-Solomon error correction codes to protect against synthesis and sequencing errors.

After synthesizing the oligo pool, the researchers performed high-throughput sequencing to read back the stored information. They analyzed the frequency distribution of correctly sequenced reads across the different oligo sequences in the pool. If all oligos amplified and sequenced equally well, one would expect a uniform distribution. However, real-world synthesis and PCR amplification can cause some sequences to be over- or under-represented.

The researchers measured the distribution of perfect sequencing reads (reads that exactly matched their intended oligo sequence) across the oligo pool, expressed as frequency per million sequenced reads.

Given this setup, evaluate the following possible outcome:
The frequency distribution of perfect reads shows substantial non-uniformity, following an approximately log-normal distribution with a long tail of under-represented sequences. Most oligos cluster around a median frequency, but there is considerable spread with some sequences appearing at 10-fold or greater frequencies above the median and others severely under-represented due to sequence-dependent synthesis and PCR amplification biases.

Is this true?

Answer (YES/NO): NO